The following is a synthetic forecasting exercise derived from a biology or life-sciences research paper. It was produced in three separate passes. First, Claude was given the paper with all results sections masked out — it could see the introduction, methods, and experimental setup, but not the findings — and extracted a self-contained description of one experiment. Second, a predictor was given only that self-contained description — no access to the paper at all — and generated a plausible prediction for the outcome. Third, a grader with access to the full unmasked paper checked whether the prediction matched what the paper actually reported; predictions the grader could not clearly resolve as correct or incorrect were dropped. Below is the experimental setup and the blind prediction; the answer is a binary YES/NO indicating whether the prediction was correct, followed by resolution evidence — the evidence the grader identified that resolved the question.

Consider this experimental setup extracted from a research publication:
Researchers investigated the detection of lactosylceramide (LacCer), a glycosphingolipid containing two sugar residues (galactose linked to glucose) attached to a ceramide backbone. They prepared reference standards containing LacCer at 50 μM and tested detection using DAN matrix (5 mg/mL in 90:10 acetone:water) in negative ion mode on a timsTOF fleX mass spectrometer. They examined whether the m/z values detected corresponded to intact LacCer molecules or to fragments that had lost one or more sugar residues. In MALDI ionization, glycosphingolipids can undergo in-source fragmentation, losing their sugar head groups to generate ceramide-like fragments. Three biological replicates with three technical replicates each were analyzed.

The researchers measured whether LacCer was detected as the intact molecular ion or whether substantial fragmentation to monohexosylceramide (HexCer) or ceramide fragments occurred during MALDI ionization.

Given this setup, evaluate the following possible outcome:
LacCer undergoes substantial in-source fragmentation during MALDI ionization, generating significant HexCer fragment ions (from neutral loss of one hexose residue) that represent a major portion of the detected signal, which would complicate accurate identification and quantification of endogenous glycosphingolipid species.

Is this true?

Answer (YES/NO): NO